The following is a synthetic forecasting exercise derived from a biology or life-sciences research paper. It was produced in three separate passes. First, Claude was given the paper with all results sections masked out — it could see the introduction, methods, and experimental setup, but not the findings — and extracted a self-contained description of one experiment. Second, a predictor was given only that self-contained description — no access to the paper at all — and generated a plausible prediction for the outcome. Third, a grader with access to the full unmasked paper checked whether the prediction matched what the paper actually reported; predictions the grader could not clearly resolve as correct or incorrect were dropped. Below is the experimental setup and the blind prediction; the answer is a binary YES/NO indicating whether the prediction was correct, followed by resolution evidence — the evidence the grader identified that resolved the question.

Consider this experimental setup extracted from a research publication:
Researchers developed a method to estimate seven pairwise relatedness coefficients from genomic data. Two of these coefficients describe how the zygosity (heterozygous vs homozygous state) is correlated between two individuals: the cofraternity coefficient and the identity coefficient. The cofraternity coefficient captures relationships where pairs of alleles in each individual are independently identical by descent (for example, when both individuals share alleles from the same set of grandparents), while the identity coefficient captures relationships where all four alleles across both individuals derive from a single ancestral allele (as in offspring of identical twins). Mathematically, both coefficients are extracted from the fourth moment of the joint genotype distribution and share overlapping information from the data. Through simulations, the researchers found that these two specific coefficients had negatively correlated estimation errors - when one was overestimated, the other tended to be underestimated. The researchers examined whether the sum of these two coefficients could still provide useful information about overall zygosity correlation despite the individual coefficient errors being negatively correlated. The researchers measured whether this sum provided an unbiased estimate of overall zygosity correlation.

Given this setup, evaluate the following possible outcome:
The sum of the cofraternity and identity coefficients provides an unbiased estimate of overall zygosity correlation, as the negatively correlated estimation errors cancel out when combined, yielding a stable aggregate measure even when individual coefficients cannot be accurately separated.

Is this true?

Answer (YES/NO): YES